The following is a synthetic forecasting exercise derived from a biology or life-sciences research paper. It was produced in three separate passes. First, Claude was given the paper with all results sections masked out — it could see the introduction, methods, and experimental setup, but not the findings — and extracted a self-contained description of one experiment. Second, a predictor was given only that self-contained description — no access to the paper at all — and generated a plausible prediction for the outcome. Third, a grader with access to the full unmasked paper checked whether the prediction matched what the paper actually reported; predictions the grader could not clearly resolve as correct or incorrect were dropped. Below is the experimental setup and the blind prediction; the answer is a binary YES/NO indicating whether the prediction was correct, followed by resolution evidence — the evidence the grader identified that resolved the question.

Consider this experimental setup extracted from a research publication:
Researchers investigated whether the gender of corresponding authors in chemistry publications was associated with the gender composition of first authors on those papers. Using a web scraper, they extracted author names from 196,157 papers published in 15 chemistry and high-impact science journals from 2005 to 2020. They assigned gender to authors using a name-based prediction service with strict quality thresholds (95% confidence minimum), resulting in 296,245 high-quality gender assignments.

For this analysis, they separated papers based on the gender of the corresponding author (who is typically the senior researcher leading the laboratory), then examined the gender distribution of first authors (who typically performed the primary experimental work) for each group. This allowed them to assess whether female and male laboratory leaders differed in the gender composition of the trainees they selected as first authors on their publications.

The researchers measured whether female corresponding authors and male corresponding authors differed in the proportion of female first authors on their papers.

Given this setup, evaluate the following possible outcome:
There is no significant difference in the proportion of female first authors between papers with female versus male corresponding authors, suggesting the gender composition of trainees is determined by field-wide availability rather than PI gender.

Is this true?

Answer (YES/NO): NO